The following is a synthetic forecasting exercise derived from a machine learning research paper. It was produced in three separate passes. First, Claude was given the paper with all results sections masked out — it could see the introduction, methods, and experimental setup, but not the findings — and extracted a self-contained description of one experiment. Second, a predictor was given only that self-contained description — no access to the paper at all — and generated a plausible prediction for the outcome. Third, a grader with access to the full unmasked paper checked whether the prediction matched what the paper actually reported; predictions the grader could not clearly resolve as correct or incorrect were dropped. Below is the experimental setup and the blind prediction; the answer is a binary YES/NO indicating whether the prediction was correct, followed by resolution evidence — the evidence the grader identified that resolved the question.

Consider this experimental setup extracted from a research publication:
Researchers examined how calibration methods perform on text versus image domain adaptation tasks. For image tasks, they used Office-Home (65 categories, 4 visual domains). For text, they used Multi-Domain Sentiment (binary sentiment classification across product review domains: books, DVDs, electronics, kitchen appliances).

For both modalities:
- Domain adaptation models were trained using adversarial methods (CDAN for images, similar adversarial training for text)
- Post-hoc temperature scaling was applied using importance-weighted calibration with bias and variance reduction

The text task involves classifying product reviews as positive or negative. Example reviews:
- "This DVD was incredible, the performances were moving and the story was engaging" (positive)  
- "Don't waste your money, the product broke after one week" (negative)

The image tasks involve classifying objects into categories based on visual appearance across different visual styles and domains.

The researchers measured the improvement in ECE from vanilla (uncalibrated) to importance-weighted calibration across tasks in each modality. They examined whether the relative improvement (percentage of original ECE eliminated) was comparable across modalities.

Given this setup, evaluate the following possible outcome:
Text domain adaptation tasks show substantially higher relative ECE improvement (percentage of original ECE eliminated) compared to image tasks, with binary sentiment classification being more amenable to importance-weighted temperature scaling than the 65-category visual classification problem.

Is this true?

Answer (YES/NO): YES